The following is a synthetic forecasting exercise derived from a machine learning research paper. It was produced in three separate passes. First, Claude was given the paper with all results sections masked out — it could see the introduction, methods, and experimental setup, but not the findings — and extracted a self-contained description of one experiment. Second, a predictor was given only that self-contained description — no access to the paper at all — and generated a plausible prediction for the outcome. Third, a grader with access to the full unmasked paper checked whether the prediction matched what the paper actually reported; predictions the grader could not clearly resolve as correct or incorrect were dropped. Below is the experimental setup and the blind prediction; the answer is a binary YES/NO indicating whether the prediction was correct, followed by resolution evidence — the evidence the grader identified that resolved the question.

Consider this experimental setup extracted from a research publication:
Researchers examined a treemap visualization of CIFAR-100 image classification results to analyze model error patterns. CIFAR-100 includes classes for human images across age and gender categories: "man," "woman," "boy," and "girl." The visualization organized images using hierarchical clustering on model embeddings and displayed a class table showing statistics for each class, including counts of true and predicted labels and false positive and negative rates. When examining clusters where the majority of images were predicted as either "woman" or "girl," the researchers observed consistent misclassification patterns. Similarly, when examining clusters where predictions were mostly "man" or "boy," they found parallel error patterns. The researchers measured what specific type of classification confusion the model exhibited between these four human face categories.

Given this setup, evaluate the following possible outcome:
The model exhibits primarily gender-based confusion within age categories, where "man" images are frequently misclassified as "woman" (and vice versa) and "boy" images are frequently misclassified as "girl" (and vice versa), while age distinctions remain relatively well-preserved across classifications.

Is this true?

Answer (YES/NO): NO